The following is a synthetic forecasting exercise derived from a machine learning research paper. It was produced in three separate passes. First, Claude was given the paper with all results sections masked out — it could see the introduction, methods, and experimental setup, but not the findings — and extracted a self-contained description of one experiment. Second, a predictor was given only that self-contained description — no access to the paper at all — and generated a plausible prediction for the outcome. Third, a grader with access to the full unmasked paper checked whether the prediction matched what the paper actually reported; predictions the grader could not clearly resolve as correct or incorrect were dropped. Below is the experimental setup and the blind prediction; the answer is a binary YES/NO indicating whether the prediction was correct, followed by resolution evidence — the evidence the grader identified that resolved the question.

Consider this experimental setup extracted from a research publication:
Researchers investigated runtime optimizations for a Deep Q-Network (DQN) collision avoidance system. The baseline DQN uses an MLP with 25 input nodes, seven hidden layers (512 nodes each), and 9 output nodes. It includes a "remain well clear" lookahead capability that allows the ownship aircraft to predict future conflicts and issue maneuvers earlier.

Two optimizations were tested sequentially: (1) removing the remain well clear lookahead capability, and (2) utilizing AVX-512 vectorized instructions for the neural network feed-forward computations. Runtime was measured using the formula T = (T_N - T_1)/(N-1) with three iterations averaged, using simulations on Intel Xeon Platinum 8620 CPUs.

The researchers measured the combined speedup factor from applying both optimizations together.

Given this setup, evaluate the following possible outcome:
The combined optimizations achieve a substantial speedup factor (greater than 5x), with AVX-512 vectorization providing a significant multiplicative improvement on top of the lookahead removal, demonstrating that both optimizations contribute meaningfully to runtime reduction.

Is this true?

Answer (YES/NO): NO